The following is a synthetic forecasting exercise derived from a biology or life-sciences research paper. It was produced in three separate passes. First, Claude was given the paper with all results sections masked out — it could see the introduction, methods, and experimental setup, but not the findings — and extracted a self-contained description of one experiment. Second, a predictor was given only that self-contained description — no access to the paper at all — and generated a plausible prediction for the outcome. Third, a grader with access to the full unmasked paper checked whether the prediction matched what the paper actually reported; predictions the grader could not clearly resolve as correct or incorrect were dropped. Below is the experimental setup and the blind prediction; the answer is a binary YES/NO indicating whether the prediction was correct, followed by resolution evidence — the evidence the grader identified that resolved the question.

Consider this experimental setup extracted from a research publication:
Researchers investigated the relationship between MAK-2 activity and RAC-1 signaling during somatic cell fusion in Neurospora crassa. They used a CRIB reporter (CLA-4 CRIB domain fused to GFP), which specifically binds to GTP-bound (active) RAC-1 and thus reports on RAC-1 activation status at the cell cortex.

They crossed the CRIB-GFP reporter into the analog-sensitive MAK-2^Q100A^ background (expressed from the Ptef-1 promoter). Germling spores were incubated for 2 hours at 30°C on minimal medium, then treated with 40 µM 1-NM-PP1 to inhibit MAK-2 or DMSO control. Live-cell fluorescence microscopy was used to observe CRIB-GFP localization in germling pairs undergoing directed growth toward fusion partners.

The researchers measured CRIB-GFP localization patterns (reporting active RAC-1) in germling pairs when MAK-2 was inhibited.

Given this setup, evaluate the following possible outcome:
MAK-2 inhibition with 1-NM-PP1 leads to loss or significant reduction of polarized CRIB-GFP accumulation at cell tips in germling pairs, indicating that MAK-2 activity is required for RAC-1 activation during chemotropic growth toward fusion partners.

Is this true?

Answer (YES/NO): NO